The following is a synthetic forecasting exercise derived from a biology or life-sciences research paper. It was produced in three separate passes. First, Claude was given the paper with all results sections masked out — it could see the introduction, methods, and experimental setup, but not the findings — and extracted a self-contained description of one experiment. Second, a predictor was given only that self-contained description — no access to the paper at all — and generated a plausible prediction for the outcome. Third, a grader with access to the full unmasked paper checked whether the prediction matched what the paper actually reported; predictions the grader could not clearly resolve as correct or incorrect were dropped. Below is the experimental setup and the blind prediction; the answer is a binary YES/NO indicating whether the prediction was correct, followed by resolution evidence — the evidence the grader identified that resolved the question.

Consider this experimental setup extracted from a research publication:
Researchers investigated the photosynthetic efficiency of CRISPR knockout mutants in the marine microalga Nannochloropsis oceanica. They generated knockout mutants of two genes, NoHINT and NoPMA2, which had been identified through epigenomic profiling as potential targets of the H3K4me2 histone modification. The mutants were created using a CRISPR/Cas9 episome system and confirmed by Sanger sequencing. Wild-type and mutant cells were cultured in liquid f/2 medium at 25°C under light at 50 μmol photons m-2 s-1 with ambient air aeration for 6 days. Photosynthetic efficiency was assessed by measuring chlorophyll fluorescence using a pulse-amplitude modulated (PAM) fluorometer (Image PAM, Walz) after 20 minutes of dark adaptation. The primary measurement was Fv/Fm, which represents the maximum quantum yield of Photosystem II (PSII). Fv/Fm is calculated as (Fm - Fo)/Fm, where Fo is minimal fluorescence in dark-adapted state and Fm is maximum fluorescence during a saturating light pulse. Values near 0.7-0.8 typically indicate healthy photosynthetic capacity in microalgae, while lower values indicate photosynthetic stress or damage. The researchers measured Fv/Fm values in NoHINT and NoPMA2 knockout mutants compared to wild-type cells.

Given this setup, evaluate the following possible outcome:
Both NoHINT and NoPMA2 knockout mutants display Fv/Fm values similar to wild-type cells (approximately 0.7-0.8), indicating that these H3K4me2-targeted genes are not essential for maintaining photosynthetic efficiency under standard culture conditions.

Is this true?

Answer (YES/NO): YES